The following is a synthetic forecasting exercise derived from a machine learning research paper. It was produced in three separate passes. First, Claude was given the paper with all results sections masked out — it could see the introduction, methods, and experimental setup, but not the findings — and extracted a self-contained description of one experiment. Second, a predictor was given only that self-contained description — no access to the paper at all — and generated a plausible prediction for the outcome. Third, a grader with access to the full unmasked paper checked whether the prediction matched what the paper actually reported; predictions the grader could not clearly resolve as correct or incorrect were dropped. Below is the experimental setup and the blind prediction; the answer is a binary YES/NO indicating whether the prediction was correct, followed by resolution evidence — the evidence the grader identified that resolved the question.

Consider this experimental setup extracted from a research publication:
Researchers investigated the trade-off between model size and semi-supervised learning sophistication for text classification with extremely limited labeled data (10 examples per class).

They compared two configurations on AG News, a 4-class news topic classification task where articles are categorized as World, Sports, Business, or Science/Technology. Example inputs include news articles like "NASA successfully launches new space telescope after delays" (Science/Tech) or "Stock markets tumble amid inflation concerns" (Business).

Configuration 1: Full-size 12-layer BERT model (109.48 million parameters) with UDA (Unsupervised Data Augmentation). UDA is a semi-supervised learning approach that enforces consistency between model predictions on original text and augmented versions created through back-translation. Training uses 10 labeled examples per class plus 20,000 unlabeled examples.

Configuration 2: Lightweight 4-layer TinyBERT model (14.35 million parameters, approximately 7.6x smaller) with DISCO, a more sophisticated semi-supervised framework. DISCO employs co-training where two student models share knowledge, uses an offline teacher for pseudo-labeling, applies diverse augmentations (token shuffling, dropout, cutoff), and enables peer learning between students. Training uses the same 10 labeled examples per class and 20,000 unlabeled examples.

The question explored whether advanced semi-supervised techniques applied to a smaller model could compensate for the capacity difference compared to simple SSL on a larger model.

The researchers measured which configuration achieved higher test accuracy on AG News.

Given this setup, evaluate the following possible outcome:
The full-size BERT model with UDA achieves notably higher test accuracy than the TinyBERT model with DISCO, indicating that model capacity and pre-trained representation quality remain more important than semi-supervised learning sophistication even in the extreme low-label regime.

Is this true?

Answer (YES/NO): YES